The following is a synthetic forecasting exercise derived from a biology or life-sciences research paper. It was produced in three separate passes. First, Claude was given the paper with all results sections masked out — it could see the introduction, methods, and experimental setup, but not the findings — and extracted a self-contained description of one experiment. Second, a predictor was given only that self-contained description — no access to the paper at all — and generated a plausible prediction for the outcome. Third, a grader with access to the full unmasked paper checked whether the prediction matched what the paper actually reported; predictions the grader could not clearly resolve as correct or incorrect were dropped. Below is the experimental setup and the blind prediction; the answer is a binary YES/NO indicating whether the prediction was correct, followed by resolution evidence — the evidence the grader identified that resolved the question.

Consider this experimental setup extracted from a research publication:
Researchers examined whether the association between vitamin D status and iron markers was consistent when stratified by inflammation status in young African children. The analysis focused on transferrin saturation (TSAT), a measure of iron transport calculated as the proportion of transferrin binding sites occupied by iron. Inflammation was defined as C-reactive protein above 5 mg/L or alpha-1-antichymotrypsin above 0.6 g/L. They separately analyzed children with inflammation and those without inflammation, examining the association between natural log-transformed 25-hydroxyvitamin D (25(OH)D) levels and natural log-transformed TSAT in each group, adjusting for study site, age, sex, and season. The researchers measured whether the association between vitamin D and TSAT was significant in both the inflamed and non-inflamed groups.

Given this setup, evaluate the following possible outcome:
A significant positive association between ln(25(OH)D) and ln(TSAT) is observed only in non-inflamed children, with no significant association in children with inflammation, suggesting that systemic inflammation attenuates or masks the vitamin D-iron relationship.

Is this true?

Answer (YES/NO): NO